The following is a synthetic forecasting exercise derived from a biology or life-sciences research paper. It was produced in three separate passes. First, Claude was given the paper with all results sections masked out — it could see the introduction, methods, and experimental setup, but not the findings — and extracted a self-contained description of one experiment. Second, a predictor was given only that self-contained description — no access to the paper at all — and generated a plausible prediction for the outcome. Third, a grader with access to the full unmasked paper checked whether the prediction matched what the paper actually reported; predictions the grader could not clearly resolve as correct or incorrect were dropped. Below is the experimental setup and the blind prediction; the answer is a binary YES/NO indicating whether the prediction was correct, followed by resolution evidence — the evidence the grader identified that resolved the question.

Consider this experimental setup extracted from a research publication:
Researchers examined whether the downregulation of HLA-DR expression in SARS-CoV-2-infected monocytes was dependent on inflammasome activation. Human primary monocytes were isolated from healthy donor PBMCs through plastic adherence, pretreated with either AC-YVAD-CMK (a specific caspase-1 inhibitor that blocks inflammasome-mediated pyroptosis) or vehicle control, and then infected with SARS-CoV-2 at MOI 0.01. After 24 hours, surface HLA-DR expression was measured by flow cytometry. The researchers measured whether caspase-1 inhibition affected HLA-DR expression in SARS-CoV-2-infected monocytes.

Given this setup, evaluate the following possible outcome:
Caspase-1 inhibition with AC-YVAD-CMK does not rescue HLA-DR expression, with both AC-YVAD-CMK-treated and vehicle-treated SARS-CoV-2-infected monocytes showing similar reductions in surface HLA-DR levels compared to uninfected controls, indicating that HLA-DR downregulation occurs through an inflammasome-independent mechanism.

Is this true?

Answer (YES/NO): YES